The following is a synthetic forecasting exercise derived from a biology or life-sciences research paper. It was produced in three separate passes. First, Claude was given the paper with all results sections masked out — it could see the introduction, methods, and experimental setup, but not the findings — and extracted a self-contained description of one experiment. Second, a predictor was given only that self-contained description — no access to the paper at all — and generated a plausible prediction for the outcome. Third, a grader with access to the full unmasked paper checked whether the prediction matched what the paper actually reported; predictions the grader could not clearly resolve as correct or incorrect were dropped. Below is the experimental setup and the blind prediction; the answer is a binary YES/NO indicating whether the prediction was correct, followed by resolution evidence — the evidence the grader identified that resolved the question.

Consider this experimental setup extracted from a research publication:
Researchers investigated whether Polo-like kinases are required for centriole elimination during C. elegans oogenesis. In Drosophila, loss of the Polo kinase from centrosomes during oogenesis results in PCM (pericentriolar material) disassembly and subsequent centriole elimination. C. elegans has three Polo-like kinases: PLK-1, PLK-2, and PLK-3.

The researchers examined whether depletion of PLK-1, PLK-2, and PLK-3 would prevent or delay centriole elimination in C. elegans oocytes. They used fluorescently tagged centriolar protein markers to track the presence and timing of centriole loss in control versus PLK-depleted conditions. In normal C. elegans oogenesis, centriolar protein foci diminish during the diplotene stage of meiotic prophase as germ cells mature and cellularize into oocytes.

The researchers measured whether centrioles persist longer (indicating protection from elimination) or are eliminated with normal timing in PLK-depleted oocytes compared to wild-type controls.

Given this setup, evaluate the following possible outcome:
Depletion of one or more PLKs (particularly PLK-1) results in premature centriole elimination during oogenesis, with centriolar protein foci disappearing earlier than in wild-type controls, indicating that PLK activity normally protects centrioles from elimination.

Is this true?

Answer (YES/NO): NO